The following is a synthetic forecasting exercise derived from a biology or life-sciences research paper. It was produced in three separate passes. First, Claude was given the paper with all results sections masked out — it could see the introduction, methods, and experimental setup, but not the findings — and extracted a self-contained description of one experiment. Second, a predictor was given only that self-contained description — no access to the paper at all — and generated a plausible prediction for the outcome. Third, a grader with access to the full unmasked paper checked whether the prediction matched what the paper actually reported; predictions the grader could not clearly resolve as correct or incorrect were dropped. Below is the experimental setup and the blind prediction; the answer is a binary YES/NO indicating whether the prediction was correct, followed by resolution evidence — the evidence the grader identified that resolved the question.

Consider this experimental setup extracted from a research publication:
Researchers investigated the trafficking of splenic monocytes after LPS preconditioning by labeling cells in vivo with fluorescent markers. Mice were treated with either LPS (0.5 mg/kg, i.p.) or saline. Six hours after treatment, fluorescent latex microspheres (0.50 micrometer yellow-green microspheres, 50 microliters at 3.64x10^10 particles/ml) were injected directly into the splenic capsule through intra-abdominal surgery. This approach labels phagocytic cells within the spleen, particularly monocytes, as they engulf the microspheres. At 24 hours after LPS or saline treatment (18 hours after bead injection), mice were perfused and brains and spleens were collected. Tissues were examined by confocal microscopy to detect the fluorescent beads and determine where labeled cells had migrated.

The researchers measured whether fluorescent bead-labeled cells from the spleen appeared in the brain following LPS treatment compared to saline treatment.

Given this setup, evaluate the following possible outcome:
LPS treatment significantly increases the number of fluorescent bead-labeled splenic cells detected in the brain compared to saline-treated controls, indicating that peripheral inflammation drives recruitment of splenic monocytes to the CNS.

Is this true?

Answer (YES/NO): YES